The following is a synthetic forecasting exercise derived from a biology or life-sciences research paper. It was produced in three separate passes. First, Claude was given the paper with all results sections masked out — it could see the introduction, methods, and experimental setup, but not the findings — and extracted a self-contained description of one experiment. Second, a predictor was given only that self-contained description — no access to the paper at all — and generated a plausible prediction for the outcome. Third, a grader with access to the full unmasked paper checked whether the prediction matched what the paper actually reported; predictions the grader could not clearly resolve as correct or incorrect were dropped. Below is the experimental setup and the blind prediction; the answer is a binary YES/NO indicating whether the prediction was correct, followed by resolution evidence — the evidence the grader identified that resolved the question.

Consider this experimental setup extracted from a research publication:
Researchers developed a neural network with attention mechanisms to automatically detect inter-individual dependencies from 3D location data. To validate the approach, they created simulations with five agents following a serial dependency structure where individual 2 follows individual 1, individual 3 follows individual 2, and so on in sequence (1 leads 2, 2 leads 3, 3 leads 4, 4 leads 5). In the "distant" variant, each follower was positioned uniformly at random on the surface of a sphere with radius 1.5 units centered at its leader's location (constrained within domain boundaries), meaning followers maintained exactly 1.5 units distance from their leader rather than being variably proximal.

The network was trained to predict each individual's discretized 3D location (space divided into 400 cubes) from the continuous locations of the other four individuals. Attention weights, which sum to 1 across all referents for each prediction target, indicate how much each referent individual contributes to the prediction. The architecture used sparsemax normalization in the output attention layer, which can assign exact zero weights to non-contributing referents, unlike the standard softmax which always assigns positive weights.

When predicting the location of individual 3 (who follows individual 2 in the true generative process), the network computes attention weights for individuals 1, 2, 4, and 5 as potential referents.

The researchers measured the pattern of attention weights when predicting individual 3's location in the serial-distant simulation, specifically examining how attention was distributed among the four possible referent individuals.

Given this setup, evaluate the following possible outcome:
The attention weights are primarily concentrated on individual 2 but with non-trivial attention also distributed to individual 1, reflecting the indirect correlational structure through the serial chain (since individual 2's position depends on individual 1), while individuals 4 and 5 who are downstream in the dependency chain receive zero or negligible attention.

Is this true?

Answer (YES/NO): NO